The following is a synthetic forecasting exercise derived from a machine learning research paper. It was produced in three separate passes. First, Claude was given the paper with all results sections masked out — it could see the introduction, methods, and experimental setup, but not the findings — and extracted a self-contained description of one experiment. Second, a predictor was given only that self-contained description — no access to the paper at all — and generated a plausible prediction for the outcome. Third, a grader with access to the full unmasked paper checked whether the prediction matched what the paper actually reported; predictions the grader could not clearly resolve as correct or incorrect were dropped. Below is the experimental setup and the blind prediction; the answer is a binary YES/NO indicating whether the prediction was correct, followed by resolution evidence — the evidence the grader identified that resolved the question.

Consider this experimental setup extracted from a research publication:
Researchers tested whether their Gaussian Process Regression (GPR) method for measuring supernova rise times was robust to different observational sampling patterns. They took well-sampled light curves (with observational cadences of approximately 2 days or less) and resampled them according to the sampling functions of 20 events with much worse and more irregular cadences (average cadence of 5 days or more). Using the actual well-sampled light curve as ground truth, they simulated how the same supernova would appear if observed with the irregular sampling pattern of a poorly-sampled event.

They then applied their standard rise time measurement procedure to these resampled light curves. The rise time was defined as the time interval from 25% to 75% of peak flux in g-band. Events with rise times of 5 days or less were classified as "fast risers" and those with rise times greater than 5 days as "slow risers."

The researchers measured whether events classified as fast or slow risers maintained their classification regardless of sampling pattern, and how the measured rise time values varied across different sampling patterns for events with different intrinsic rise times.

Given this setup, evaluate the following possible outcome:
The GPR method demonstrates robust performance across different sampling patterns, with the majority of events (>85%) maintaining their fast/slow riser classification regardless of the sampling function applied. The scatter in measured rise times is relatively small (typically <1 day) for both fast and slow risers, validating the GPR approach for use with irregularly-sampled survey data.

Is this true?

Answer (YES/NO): NO